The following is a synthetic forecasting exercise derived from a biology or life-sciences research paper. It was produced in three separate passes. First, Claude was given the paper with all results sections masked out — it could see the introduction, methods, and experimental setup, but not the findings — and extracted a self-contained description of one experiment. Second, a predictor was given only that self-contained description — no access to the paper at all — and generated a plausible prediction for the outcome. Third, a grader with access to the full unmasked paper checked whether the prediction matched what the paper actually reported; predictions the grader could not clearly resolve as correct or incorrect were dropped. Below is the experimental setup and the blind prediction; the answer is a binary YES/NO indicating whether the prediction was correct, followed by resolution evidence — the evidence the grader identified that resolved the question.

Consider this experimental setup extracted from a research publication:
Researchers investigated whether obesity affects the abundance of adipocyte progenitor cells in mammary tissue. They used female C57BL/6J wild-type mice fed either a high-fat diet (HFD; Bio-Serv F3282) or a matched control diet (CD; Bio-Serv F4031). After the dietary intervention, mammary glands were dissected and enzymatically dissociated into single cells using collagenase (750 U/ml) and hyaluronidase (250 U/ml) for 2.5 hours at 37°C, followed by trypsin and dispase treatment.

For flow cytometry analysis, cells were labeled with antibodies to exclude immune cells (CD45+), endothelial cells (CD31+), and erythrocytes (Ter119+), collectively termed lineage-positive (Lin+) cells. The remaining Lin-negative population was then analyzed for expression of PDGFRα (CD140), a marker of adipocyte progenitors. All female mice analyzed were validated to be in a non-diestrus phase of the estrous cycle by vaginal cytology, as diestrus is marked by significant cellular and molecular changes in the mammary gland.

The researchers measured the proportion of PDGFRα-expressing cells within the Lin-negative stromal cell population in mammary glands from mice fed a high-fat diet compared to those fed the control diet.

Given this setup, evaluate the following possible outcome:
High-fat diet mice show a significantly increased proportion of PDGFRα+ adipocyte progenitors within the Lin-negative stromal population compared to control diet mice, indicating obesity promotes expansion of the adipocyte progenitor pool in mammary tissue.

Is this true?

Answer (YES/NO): YES